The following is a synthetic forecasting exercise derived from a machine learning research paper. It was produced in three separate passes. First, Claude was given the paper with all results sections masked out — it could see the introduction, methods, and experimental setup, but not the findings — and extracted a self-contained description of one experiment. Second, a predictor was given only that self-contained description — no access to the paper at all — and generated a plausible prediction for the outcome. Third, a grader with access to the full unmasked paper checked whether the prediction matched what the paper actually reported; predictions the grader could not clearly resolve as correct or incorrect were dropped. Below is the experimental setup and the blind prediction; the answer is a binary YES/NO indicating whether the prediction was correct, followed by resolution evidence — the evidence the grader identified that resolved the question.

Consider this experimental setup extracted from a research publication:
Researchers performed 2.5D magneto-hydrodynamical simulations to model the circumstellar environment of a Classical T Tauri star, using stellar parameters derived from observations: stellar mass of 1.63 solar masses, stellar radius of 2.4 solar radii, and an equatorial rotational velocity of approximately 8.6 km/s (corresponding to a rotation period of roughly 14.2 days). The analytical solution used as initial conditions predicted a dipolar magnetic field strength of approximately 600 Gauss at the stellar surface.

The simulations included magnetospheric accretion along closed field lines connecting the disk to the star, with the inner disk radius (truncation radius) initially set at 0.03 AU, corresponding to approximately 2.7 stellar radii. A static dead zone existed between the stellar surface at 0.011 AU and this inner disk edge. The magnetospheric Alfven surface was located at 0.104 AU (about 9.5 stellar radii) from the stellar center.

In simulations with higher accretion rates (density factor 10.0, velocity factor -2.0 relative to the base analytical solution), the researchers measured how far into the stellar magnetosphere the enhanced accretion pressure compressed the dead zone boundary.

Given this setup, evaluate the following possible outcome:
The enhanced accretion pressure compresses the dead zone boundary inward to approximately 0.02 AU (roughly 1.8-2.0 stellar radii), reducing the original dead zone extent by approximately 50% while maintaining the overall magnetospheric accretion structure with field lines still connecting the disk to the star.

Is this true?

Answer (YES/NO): NO